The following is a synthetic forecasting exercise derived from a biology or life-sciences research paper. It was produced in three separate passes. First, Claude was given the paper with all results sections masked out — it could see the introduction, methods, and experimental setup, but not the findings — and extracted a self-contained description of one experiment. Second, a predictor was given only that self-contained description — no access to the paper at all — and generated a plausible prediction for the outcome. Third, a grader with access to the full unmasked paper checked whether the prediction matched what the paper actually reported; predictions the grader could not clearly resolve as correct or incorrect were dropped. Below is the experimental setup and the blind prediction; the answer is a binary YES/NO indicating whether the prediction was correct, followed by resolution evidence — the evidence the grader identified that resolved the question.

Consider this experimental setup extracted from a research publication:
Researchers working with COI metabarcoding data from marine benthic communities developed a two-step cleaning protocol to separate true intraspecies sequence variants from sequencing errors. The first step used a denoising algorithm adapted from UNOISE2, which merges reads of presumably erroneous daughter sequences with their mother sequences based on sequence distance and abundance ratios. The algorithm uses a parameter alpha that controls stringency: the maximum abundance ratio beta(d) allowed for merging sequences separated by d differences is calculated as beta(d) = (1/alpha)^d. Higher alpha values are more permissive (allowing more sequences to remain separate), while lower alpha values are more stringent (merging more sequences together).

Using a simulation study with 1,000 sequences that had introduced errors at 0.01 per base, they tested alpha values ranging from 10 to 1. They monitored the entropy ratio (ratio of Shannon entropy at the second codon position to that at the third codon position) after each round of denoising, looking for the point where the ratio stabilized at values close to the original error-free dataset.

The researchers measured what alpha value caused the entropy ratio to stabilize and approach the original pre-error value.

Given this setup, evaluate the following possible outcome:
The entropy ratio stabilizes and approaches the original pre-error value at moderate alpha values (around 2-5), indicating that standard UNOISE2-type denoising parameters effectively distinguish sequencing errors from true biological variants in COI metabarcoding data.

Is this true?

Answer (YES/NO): YES